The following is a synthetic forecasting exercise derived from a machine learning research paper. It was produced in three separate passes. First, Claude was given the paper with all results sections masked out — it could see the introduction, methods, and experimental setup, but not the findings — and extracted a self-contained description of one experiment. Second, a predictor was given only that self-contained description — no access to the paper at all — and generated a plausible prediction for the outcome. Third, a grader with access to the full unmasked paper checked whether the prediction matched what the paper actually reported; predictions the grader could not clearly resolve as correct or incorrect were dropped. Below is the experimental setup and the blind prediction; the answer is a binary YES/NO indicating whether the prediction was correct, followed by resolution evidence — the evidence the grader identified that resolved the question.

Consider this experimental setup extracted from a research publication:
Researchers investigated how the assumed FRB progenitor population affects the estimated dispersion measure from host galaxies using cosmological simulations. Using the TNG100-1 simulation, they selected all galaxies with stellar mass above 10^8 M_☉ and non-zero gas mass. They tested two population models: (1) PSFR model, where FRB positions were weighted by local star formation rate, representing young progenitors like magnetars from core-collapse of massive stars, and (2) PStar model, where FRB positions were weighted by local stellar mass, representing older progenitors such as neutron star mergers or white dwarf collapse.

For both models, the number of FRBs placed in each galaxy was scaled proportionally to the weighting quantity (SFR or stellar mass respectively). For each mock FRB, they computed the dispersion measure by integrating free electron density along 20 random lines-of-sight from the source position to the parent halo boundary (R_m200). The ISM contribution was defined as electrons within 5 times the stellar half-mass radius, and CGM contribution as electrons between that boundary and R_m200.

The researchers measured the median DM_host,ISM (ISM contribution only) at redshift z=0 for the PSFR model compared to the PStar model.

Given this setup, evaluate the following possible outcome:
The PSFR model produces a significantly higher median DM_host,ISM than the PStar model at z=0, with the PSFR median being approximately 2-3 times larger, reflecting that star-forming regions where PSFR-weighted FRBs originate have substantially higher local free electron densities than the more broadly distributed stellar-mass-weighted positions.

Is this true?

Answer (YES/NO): NO